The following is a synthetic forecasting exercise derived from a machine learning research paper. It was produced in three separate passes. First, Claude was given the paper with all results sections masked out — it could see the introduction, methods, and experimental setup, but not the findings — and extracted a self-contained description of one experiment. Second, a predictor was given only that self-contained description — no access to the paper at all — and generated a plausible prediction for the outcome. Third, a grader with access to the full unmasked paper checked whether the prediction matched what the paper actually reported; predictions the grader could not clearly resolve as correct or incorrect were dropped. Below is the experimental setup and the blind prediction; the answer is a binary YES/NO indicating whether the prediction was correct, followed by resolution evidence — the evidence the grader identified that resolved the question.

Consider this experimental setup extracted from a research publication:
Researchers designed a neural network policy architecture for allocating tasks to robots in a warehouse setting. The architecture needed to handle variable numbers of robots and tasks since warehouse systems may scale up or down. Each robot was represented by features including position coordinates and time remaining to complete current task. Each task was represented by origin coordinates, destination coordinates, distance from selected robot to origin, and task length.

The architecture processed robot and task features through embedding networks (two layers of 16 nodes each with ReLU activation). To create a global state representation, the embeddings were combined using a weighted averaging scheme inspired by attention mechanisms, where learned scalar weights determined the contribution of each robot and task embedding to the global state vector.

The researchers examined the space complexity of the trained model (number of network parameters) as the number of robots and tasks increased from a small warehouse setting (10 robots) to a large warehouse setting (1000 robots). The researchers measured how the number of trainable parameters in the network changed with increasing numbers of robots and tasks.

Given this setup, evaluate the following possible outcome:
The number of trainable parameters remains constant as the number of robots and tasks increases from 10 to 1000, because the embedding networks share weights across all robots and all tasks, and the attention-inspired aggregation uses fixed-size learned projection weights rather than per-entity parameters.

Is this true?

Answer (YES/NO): YES